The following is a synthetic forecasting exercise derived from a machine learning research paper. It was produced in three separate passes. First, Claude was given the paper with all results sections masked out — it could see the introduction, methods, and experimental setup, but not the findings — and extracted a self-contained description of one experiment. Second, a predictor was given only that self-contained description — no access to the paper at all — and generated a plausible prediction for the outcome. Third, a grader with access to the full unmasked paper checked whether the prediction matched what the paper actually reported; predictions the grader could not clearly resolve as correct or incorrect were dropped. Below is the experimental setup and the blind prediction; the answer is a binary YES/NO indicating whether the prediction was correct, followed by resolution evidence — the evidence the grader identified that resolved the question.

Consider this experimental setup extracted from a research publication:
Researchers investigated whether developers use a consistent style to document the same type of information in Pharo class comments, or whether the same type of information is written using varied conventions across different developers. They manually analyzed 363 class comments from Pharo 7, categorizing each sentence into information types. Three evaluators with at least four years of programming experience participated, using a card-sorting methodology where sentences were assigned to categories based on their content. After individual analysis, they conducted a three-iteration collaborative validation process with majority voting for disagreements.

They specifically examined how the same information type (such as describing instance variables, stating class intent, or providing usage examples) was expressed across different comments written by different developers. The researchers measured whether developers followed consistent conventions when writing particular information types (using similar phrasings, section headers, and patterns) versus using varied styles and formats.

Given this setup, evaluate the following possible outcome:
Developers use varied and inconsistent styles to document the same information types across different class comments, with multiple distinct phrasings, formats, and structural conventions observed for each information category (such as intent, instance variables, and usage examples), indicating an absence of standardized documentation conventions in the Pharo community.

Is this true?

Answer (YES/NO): NO